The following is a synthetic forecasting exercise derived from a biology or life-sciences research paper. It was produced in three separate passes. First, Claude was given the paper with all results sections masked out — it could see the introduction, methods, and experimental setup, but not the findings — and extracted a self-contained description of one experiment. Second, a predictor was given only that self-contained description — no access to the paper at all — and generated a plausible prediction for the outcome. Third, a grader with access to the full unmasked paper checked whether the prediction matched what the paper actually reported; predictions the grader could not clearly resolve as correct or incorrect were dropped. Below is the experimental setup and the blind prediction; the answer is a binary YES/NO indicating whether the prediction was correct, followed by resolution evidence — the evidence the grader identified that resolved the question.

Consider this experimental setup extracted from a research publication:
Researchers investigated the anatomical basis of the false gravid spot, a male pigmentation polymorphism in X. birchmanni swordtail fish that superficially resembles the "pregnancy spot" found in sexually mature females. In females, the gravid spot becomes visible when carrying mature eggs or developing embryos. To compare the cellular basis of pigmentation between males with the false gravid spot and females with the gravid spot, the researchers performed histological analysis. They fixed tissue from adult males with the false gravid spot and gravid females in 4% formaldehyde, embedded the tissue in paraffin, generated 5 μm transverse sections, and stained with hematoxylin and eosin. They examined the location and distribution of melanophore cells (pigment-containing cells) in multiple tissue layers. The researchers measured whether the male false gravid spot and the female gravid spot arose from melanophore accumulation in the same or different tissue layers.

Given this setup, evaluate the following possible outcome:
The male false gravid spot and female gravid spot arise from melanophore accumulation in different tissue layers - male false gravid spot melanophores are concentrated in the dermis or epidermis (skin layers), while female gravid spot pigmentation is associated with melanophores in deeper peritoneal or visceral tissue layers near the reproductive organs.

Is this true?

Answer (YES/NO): NO